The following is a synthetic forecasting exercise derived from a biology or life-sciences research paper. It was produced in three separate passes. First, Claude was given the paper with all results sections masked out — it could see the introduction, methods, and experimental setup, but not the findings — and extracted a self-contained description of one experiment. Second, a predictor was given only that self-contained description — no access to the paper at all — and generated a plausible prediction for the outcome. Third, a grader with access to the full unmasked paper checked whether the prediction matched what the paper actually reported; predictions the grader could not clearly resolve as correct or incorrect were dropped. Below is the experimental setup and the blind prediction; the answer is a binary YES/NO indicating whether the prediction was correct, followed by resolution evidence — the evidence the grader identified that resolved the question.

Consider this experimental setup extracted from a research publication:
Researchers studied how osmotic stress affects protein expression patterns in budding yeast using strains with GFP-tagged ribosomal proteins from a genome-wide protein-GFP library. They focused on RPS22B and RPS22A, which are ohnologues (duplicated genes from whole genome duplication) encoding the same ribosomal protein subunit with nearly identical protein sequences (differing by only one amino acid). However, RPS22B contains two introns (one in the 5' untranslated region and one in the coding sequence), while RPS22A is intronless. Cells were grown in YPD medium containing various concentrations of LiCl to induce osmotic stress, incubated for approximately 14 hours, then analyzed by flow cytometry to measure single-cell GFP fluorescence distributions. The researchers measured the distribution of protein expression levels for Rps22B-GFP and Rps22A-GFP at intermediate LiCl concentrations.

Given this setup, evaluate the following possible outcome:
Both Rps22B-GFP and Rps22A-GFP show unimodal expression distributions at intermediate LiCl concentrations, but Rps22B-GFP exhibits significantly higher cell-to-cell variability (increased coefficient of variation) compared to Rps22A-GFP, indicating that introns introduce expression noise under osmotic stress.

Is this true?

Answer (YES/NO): NO